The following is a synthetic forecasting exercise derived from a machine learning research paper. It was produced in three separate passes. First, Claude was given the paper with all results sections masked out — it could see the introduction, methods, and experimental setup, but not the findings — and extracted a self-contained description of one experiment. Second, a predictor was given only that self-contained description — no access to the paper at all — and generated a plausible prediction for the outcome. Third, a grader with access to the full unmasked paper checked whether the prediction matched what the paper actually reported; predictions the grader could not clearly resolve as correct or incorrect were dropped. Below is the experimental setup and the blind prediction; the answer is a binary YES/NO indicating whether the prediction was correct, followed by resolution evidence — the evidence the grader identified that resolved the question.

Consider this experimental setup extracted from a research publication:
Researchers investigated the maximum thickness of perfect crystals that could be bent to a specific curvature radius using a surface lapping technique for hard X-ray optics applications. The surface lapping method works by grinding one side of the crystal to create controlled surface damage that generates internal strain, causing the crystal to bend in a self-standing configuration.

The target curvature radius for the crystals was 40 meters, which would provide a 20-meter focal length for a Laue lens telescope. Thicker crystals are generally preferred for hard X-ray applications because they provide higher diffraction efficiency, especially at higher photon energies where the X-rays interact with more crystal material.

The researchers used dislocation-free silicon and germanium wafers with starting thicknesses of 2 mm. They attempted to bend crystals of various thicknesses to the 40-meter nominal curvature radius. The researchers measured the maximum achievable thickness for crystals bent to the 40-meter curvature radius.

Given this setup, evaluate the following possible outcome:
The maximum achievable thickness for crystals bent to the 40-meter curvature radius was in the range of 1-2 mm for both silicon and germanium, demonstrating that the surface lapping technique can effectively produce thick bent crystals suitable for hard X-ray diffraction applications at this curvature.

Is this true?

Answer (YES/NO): NO